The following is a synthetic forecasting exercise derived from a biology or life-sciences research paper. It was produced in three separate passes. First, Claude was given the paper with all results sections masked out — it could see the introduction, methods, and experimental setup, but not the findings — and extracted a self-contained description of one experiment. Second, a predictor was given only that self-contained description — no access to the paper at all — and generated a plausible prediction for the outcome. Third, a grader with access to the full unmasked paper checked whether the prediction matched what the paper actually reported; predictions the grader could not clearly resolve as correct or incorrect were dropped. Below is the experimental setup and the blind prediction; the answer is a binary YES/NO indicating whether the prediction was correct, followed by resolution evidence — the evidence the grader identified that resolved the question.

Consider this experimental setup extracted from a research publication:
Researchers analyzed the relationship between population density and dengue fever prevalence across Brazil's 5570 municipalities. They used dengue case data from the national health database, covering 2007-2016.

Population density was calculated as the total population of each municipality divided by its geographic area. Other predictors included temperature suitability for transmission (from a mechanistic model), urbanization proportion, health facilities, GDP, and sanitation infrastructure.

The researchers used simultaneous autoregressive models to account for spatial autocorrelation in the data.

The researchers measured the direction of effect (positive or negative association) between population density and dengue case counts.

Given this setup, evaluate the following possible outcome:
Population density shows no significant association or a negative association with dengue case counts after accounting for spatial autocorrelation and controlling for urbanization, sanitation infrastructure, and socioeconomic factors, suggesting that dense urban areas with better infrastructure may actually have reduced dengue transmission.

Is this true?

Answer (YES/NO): NO